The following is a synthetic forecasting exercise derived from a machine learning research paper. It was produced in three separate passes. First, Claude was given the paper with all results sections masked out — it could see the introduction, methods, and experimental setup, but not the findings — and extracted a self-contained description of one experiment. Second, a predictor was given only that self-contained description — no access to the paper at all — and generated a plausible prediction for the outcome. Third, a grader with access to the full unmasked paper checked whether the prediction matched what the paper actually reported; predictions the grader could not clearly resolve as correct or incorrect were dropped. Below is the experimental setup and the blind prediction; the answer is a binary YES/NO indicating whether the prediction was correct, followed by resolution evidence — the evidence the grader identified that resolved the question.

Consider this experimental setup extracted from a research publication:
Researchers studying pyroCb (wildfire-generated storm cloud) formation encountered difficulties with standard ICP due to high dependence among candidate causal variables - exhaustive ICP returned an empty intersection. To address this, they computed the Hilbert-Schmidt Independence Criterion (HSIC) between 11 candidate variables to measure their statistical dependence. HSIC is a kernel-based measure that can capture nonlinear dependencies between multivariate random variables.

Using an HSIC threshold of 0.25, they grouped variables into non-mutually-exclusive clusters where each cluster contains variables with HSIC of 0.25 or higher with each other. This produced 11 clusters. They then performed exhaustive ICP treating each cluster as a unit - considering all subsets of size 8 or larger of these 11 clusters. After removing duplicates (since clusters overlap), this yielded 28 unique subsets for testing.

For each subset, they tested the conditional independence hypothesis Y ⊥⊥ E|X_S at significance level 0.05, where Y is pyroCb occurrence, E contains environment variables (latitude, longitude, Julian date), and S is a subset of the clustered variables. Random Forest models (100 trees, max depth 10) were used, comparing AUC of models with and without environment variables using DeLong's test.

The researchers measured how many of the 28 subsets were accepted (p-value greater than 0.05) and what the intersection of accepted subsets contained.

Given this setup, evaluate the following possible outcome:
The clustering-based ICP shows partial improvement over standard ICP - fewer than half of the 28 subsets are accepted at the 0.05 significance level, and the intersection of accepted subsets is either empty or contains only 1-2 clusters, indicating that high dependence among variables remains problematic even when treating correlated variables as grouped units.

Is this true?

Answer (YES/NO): NO